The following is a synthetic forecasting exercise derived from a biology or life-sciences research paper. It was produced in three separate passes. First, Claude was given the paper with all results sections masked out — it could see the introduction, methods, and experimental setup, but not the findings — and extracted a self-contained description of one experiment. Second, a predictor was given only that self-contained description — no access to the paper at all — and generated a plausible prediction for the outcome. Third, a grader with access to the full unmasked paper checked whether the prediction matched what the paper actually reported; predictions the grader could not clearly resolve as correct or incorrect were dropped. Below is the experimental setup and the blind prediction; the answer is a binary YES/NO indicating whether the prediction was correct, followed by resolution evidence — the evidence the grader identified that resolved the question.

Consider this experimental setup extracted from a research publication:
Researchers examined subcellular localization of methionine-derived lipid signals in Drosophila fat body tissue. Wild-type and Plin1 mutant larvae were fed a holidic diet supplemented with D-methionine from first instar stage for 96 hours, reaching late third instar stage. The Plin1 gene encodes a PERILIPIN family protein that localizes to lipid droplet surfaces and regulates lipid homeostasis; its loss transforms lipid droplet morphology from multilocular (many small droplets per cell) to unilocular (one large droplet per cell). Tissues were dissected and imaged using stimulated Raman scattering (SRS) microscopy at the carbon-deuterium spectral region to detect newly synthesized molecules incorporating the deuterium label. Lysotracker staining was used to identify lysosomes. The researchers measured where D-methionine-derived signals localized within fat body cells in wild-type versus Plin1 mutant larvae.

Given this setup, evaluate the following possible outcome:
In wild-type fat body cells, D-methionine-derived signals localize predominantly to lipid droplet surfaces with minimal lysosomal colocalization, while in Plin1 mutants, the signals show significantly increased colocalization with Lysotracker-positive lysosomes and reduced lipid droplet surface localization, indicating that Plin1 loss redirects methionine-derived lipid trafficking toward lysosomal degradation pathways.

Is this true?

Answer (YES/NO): NO